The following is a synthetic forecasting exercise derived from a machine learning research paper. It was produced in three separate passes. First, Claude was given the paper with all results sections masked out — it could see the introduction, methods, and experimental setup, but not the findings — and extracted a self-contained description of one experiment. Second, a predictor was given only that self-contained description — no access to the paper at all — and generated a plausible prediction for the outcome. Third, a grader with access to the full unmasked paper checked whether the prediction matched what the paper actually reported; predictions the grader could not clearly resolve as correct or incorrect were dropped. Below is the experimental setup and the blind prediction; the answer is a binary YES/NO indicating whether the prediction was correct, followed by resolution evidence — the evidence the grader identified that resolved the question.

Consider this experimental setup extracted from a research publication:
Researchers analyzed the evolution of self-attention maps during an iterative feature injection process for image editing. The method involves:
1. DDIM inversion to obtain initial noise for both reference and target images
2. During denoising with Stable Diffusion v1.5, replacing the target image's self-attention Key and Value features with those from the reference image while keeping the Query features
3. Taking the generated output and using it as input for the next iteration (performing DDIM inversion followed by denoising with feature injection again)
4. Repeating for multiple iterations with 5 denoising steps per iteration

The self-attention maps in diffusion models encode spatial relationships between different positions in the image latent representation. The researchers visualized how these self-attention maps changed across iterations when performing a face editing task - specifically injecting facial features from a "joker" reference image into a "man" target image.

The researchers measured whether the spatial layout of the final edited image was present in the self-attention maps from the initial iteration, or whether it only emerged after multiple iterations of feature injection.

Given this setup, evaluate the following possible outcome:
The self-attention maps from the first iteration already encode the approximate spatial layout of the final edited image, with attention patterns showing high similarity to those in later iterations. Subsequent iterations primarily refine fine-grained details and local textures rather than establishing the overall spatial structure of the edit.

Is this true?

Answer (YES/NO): YES